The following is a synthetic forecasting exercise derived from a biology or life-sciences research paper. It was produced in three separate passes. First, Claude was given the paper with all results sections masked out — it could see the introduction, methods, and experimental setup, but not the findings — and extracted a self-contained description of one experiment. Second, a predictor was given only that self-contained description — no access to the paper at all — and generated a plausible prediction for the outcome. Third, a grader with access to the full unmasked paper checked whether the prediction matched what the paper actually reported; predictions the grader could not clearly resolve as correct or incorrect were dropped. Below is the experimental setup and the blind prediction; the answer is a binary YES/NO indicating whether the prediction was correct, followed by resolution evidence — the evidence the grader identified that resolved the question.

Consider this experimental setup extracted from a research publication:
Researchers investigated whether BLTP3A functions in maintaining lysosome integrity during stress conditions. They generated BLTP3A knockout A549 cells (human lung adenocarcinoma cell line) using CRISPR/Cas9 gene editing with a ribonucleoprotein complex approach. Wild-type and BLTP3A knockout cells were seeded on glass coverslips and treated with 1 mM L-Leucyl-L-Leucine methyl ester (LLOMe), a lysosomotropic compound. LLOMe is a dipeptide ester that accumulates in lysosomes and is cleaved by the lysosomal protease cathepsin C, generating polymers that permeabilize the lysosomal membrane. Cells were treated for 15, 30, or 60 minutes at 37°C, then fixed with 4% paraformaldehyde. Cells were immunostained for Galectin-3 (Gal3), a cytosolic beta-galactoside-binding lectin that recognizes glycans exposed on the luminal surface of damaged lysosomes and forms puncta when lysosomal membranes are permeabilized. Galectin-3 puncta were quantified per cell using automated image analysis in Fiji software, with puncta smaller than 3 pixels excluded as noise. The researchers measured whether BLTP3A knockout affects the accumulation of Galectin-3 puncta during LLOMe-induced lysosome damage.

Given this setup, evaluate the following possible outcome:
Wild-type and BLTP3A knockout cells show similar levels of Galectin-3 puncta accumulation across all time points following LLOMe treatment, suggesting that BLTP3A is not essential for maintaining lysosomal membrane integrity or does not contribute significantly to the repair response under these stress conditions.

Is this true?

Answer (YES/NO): NO